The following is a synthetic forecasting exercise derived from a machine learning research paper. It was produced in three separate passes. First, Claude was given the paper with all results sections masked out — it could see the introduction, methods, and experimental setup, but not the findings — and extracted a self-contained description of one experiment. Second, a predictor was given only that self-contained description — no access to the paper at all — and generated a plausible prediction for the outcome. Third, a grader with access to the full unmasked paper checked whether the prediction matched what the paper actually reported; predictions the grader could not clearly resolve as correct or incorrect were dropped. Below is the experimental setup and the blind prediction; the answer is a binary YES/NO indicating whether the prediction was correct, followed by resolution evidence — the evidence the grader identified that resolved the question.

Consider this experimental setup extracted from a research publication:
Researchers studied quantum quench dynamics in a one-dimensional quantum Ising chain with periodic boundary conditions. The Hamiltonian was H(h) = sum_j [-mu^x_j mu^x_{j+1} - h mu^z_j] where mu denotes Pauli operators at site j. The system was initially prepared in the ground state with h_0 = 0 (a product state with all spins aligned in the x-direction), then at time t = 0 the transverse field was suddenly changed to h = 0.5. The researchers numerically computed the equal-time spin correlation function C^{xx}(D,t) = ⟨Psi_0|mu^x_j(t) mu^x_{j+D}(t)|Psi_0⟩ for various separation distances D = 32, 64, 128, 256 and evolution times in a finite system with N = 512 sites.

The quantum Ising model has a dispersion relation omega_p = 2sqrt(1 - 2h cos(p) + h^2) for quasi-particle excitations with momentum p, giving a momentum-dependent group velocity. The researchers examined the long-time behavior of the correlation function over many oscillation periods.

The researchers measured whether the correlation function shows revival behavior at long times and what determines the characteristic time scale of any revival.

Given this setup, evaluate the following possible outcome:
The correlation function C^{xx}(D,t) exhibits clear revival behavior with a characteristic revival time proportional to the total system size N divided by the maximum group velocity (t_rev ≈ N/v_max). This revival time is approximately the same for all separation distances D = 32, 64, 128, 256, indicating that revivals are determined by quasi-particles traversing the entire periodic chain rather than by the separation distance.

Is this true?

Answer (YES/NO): NO